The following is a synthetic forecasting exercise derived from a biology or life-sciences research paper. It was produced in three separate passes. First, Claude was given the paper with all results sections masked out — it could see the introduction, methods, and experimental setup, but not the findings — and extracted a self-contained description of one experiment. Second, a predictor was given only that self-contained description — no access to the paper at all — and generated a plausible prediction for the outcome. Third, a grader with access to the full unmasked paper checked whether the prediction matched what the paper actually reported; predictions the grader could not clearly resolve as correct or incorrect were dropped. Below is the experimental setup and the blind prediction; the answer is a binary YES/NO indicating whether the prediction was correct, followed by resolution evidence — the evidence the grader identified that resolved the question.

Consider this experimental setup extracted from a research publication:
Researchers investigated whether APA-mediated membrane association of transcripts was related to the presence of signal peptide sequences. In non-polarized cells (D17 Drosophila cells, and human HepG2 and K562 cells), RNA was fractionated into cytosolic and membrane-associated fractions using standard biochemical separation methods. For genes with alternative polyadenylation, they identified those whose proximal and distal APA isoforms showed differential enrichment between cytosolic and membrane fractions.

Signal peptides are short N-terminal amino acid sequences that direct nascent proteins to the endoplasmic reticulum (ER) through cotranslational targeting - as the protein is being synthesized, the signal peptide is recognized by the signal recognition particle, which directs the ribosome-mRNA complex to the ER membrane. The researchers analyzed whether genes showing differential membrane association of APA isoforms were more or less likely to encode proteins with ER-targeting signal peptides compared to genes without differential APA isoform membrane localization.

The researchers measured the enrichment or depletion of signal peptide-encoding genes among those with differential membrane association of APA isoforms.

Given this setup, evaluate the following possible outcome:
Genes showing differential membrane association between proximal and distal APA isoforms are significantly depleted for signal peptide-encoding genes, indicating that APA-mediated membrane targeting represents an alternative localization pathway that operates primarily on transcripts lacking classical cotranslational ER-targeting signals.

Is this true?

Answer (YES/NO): YES